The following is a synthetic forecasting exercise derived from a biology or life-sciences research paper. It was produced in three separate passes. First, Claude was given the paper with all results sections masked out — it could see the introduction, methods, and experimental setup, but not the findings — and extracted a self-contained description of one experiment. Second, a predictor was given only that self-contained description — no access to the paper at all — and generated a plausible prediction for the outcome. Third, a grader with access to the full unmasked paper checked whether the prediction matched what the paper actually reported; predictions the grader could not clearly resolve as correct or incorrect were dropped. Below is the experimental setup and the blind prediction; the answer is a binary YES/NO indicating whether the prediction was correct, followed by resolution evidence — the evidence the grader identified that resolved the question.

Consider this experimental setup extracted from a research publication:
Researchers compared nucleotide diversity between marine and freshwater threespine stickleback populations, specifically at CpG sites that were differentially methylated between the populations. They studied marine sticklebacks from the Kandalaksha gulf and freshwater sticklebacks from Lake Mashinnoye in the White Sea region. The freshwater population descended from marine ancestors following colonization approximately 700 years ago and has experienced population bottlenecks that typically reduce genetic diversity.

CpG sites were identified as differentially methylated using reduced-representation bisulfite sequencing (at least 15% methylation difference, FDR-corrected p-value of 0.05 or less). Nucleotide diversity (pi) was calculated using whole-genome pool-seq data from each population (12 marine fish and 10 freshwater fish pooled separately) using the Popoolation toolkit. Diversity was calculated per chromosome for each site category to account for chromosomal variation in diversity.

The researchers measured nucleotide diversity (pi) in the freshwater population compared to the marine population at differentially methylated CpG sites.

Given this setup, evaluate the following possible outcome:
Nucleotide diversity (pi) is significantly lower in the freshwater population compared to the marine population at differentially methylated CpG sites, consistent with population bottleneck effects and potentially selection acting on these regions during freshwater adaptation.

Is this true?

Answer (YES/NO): NO